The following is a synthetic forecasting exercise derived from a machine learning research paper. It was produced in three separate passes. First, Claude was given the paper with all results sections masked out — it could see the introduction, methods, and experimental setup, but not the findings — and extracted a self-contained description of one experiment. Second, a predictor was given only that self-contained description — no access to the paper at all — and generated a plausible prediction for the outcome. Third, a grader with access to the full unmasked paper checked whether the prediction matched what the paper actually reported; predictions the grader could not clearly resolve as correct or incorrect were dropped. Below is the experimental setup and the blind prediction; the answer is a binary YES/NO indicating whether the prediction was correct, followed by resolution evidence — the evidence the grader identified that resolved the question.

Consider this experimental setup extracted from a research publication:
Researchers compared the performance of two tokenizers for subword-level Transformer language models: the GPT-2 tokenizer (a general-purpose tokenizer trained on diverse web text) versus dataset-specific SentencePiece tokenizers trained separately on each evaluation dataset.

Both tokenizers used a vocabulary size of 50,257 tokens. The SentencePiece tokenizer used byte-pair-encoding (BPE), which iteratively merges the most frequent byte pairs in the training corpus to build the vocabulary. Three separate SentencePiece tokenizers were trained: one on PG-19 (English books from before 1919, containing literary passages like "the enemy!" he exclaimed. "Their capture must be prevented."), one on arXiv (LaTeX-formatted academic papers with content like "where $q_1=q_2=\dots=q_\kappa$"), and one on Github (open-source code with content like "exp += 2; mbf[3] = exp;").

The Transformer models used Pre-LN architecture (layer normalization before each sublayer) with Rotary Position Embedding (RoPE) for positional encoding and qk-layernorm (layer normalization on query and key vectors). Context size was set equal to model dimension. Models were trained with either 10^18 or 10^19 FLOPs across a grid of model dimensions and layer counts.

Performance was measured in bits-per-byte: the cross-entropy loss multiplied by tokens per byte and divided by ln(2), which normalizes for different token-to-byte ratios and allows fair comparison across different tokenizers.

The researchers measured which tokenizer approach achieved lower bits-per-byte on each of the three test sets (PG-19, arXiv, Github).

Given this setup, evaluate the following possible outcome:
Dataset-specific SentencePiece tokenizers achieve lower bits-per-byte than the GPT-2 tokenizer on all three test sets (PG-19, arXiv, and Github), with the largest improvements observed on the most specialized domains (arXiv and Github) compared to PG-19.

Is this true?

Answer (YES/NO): YES